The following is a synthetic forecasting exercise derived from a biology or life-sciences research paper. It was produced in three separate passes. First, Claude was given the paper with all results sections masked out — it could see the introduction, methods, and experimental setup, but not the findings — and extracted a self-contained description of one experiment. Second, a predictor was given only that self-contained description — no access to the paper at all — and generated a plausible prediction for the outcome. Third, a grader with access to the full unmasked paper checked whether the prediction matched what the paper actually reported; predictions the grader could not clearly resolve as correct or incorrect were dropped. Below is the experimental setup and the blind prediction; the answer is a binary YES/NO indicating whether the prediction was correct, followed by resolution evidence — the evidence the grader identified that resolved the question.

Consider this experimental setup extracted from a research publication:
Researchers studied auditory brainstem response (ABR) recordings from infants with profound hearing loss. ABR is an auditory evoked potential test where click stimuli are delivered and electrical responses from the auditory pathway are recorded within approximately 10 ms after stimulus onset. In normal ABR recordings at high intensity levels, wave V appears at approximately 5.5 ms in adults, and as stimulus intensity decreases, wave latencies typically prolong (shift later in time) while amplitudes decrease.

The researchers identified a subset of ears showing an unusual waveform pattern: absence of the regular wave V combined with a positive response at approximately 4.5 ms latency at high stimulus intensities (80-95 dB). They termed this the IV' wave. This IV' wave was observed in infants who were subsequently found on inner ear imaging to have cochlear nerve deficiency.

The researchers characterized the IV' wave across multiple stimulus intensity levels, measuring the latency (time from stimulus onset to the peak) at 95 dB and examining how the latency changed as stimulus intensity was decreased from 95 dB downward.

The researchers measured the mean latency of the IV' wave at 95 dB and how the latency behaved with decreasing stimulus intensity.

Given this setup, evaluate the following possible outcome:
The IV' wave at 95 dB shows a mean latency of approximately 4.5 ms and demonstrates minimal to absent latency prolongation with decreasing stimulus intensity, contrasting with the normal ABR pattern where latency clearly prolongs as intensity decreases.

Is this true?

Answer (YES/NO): YES